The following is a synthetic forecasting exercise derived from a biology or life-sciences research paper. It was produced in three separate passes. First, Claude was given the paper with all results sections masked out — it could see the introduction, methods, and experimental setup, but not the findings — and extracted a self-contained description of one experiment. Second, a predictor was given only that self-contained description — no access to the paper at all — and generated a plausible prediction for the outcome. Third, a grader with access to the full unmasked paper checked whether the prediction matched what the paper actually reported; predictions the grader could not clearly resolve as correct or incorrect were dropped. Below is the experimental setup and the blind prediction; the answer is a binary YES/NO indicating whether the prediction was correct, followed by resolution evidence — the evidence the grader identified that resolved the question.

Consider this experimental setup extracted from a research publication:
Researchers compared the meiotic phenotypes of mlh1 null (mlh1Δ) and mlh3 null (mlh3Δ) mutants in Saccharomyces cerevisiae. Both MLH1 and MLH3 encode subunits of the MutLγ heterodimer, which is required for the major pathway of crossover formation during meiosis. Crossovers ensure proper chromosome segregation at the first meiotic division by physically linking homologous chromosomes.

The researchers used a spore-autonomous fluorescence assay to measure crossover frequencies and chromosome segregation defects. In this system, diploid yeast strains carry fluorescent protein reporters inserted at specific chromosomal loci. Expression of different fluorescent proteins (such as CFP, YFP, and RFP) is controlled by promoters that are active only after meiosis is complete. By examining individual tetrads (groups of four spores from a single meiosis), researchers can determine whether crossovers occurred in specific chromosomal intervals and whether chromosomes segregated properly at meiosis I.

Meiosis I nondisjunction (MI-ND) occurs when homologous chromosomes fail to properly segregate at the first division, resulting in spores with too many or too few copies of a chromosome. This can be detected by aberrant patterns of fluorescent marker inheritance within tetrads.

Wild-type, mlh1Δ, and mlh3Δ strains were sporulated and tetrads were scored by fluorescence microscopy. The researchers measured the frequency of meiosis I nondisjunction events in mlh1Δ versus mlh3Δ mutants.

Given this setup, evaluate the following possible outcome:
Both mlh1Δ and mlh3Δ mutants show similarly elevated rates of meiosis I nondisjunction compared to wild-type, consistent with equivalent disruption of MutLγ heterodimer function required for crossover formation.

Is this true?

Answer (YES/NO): NO